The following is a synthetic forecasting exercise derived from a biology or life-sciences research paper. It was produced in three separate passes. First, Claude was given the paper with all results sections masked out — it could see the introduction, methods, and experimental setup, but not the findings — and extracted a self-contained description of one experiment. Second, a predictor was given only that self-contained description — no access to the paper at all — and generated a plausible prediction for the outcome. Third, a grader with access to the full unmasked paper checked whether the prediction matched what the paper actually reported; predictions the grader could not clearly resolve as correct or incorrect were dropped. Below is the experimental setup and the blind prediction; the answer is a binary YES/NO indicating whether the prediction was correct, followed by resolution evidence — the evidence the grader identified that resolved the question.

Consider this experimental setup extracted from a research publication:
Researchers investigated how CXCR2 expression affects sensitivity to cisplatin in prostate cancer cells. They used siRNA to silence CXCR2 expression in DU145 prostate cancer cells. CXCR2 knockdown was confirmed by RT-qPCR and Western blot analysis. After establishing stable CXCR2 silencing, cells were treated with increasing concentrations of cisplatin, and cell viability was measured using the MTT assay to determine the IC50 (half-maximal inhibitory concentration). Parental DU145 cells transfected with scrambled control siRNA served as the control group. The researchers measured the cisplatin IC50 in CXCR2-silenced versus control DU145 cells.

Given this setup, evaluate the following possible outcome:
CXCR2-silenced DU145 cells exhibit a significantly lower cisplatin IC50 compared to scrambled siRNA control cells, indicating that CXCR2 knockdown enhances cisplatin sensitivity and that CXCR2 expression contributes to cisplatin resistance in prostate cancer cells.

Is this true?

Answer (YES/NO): YES